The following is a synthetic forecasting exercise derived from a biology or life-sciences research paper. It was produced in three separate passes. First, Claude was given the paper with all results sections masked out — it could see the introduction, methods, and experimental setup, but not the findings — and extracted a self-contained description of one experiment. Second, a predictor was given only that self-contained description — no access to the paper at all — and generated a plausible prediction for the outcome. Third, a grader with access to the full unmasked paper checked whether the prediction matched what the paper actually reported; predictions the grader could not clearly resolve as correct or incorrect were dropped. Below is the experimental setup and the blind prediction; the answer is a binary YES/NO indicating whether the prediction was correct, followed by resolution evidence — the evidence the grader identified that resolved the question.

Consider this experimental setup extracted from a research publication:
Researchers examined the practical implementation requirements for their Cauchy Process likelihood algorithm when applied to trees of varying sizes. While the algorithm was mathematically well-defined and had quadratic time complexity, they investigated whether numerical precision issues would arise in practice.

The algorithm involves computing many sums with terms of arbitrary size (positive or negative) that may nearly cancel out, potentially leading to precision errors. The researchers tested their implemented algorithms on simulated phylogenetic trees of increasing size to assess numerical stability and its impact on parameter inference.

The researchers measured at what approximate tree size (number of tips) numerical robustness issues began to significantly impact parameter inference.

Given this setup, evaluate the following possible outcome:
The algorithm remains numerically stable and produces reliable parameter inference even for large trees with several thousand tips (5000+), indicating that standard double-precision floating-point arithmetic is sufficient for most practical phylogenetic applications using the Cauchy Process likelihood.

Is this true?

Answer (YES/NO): NO